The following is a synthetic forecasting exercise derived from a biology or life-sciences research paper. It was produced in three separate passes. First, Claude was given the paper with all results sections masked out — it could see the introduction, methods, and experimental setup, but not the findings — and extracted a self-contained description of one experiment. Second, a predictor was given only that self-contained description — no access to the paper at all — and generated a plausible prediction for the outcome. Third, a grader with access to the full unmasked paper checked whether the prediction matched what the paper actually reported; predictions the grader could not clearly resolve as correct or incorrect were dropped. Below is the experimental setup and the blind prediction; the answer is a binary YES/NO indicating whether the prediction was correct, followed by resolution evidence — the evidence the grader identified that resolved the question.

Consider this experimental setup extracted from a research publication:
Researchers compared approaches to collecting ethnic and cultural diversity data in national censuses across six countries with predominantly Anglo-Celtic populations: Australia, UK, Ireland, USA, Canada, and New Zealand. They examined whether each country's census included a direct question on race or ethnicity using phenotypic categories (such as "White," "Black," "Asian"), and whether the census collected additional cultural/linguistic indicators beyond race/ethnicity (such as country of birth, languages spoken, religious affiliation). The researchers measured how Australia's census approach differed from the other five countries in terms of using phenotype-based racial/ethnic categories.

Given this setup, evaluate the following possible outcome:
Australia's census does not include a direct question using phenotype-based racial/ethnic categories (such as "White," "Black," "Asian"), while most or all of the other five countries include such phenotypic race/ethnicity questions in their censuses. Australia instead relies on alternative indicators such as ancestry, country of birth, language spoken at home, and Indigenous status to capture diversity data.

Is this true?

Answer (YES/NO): YES